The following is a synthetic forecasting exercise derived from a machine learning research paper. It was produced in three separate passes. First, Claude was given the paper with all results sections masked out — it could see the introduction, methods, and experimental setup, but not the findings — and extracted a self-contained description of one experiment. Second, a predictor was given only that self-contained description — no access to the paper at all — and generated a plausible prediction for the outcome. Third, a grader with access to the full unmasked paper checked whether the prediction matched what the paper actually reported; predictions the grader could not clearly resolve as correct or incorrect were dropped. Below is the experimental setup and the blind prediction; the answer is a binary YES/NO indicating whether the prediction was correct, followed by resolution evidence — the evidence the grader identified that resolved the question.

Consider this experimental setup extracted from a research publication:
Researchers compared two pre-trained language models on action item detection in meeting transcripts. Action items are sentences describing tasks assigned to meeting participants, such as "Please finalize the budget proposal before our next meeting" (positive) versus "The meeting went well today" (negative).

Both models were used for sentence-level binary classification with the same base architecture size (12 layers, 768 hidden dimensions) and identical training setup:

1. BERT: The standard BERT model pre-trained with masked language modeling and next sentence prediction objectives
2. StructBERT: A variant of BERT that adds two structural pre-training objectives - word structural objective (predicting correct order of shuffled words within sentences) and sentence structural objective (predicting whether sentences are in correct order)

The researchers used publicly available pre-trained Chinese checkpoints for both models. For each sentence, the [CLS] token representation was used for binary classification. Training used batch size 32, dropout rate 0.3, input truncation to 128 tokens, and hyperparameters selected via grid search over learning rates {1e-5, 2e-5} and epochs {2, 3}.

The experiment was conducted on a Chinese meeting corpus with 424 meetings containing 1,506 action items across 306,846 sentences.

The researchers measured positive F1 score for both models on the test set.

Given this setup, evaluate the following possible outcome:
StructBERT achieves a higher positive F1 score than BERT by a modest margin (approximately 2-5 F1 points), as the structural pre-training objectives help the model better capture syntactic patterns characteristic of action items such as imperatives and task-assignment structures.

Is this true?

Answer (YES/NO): YES